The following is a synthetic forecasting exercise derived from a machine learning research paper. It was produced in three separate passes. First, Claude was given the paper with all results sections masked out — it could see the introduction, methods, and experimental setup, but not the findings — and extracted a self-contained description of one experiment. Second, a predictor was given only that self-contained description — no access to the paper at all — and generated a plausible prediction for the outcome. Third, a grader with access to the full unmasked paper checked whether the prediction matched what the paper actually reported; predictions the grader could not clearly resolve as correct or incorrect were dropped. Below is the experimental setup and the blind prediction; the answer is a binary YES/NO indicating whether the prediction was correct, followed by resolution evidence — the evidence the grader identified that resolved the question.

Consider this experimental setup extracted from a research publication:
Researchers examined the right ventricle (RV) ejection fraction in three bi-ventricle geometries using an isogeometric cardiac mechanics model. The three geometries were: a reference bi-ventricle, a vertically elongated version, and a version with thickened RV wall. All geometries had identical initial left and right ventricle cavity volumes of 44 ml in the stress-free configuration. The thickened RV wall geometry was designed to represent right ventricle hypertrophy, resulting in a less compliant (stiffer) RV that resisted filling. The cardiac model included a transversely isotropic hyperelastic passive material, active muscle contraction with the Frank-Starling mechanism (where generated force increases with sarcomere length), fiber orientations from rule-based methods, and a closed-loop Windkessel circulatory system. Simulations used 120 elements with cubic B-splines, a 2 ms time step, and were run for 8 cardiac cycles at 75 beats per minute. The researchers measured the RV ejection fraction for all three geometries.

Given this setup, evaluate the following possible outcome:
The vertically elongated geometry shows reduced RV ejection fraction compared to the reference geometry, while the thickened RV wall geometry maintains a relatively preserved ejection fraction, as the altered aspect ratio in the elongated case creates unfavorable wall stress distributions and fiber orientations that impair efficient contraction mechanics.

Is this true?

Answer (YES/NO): NO